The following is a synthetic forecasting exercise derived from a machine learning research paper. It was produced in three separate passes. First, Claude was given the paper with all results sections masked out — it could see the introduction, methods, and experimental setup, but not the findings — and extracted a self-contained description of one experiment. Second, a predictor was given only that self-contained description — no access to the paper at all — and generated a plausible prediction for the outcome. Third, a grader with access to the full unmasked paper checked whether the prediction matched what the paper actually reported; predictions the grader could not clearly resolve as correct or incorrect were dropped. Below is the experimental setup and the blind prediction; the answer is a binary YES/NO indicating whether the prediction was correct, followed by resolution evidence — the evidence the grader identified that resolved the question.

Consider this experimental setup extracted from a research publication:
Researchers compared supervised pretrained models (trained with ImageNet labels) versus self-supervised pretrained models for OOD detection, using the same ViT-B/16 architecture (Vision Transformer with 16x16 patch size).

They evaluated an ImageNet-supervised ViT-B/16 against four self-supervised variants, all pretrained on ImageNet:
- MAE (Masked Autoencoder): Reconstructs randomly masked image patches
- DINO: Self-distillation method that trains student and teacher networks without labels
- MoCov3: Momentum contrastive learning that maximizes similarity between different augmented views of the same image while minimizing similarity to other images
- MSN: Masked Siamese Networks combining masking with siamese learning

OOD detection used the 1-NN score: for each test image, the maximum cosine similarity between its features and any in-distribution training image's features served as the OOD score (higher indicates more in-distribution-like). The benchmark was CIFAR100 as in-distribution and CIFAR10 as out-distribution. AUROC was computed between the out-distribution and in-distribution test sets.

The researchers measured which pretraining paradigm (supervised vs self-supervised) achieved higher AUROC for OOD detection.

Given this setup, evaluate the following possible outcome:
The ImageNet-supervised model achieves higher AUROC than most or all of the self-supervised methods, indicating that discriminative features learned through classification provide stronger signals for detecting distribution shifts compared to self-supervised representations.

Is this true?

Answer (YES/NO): NO